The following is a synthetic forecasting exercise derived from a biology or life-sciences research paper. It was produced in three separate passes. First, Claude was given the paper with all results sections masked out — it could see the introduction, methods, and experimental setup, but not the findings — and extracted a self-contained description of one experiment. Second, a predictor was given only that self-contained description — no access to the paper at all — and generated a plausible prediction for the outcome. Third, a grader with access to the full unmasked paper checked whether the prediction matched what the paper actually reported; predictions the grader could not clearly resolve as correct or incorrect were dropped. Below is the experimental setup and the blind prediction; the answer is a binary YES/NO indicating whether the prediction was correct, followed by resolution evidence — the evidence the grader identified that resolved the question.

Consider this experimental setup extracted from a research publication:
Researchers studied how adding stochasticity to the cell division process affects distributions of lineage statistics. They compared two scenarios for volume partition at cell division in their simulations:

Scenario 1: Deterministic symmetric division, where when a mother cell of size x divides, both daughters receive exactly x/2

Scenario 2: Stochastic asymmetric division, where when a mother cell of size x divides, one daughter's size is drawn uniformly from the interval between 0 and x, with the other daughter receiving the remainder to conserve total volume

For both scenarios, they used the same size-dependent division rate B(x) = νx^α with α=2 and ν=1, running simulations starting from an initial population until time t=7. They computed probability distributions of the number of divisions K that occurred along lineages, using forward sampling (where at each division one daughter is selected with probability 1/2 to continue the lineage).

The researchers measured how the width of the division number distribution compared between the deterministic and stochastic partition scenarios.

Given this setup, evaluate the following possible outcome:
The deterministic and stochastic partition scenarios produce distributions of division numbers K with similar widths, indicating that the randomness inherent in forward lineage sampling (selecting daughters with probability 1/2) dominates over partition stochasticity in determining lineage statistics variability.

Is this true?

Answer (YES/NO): NO